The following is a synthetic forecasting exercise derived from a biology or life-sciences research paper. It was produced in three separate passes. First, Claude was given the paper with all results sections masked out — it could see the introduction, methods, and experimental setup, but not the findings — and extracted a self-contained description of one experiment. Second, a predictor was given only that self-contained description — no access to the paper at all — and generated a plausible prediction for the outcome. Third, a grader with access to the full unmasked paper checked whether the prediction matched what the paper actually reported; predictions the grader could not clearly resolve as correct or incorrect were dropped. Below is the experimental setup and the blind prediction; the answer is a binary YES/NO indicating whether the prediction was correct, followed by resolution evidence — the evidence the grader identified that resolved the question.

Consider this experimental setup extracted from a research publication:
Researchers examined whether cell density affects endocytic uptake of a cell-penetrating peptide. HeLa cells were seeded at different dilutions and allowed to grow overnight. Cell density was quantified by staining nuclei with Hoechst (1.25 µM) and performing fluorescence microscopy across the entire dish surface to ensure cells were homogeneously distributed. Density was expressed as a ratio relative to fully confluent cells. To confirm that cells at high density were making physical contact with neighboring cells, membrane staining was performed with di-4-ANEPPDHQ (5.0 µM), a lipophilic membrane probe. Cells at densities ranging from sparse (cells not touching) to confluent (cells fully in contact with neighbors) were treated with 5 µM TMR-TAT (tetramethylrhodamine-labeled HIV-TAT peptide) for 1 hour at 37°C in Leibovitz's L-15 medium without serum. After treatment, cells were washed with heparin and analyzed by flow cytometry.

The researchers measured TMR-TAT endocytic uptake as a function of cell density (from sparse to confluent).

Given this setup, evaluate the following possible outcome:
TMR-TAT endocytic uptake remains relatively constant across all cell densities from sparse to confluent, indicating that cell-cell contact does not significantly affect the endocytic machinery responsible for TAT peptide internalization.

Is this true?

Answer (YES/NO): YES